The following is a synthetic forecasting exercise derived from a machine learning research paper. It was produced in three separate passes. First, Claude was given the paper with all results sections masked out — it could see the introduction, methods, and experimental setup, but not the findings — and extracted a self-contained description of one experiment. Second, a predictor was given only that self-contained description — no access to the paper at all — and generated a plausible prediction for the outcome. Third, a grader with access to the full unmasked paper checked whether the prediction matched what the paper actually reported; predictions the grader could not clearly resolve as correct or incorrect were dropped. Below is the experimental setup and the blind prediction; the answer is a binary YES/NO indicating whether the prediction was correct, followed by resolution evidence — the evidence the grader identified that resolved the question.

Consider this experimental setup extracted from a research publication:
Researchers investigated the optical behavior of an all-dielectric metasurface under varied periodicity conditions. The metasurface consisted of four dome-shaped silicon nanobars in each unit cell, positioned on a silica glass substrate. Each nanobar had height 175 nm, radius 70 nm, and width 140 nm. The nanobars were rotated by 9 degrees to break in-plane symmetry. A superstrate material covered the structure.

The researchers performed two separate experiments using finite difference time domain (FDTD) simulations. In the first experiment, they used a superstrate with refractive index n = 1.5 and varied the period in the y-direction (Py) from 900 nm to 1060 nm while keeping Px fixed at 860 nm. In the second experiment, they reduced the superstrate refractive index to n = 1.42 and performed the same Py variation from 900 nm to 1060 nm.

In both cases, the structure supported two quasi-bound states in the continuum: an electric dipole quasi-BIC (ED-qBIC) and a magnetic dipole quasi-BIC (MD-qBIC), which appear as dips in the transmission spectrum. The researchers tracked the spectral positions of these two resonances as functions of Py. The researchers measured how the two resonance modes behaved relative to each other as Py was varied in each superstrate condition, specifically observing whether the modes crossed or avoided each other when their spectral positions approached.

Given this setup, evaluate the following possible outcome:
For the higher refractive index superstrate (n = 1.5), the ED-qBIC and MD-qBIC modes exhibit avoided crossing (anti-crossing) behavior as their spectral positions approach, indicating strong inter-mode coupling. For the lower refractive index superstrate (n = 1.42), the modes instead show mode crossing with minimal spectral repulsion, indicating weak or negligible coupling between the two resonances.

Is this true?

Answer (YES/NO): NO